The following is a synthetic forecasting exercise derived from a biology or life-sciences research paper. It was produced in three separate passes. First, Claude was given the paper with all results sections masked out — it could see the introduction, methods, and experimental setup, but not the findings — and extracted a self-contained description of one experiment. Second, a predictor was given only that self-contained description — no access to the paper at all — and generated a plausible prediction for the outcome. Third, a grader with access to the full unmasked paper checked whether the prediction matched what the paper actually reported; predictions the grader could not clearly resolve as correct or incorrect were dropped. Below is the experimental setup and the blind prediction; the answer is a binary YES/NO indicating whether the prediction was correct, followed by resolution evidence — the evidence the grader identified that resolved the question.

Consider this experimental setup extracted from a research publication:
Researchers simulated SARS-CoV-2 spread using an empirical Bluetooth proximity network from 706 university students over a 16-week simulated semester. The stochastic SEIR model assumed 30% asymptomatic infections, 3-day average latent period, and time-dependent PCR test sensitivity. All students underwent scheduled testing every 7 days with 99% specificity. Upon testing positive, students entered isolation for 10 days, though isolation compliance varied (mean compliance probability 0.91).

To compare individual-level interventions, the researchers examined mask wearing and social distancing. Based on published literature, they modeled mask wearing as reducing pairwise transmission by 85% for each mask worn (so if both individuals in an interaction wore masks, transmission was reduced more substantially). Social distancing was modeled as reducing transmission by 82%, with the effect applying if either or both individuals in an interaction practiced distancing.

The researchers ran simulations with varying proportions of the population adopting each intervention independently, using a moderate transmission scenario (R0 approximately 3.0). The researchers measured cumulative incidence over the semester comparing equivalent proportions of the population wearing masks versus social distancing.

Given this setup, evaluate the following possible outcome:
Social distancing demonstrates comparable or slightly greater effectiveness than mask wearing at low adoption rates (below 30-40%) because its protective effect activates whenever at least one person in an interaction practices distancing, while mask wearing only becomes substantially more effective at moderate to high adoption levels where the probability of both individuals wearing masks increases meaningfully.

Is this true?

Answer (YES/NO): NO